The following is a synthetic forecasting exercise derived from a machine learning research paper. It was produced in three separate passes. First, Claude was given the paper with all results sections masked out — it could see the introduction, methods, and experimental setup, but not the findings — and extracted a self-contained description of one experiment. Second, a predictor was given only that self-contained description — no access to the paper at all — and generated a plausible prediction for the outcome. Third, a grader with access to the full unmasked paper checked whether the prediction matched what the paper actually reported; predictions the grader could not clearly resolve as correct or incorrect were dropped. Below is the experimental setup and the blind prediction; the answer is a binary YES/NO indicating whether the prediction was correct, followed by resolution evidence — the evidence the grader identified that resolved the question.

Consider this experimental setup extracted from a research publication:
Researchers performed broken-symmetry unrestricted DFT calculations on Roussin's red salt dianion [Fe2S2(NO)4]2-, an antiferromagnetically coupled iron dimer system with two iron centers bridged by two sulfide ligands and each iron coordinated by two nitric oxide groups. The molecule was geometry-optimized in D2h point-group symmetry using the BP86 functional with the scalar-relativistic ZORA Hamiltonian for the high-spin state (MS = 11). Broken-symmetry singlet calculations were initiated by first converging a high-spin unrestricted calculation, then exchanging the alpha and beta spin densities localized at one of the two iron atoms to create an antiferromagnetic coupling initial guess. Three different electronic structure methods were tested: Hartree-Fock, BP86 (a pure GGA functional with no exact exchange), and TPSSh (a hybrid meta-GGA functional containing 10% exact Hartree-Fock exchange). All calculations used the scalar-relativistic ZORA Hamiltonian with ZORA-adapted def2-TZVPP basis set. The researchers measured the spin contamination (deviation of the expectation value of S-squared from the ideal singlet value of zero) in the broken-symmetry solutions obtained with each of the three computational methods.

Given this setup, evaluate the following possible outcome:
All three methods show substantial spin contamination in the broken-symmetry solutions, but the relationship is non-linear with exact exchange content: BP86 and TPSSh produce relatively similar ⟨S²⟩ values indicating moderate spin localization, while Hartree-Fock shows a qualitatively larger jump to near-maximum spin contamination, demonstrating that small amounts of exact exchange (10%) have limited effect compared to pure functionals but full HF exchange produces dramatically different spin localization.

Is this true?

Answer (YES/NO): NO